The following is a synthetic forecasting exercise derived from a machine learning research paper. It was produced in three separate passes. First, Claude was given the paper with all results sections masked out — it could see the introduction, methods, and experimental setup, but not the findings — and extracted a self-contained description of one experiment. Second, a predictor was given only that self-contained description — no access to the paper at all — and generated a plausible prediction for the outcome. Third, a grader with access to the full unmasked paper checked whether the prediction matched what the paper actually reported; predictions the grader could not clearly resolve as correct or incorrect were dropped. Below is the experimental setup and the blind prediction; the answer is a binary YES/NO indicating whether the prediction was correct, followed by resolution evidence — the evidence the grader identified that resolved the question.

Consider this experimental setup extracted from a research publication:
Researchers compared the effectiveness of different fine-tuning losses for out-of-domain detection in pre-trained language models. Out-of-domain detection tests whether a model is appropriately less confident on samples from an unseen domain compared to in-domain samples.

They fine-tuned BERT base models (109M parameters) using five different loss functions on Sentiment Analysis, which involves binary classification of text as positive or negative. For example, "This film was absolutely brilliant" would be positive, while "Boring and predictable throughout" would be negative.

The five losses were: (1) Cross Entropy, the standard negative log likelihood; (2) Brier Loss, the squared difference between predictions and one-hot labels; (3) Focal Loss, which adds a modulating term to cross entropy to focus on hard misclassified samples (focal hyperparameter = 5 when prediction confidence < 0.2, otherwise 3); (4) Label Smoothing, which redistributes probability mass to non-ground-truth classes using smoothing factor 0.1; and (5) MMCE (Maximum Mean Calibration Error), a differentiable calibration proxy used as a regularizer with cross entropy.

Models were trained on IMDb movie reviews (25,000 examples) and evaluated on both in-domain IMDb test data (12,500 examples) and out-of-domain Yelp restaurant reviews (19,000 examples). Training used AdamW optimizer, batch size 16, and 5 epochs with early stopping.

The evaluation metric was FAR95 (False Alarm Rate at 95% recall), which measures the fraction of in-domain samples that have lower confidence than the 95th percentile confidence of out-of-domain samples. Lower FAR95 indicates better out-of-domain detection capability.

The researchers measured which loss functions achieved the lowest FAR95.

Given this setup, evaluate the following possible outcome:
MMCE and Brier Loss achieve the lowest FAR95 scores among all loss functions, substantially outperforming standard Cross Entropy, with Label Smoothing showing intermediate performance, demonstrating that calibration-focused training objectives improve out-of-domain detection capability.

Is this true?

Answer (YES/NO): NO